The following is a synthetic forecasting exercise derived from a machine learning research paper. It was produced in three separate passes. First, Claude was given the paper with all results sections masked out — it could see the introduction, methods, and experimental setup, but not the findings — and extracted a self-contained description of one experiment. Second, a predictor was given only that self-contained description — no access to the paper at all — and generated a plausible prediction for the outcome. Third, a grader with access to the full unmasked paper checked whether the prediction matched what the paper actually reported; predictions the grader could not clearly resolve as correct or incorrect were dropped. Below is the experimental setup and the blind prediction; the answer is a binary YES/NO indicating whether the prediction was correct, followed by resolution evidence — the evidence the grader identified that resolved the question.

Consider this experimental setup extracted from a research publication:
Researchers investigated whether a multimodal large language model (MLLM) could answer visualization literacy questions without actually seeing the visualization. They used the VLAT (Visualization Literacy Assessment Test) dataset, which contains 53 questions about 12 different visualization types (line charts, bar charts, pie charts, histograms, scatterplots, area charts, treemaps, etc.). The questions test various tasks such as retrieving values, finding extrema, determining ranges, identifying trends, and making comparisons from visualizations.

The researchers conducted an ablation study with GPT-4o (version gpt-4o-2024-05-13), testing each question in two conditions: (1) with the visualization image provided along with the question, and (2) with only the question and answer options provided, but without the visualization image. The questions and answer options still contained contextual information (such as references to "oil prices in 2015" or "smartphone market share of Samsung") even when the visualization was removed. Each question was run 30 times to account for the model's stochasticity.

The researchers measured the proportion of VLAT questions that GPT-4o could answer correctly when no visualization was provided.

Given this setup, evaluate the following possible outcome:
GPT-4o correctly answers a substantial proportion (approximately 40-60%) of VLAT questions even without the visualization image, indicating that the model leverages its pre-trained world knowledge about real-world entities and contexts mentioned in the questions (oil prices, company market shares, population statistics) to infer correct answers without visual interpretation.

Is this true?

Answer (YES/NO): YES